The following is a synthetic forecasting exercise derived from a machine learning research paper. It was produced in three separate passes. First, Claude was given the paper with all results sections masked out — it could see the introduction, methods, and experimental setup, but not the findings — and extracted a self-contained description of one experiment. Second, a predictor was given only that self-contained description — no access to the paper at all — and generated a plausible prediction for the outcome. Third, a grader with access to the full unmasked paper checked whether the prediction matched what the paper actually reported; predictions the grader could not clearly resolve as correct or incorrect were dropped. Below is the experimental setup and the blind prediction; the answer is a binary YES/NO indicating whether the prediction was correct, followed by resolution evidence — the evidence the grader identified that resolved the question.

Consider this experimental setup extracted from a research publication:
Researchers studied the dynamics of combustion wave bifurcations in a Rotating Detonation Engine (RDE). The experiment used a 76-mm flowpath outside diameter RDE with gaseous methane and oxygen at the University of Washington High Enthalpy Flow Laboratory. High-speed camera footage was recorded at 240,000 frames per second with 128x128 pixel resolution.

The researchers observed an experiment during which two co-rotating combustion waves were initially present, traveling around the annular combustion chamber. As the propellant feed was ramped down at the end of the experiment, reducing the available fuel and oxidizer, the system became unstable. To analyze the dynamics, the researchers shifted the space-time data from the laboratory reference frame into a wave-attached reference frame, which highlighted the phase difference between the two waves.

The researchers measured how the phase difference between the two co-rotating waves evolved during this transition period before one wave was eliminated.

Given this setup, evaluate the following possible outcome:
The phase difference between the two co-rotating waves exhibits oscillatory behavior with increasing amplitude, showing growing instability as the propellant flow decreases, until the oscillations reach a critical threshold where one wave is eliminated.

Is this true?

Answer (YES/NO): YES